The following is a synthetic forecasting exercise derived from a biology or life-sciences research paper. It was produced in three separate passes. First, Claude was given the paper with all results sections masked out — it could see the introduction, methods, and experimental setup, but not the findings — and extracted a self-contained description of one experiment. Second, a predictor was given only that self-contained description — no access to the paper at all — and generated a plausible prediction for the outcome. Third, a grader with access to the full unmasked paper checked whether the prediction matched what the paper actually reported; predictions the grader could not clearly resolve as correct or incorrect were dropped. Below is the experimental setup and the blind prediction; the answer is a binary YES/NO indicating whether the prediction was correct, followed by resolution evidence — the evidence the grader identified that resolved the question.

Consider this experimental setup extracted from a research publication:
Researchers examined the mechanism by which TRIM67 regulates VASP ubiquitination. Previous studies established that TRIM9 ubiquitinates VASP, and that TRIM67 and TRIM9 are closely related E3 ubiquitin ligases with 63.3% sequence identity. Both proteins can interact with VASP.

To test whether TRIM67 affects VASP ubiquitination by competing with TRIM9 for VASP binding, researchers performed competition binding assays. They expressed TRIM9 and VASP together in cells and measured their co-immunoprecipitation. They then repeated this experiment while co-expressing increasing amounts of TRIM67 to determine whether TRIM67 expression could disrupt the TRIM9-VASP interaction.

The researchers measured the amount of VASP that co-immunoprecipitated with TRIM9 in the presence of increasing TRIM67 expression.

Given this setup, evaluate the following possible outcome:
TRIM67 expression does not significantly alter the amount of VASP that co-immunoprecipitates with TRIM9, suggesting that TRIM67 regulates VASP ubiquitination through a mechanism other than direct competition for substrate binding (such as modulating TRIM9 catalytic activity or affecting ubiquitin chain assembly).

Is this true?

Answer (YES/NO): NO